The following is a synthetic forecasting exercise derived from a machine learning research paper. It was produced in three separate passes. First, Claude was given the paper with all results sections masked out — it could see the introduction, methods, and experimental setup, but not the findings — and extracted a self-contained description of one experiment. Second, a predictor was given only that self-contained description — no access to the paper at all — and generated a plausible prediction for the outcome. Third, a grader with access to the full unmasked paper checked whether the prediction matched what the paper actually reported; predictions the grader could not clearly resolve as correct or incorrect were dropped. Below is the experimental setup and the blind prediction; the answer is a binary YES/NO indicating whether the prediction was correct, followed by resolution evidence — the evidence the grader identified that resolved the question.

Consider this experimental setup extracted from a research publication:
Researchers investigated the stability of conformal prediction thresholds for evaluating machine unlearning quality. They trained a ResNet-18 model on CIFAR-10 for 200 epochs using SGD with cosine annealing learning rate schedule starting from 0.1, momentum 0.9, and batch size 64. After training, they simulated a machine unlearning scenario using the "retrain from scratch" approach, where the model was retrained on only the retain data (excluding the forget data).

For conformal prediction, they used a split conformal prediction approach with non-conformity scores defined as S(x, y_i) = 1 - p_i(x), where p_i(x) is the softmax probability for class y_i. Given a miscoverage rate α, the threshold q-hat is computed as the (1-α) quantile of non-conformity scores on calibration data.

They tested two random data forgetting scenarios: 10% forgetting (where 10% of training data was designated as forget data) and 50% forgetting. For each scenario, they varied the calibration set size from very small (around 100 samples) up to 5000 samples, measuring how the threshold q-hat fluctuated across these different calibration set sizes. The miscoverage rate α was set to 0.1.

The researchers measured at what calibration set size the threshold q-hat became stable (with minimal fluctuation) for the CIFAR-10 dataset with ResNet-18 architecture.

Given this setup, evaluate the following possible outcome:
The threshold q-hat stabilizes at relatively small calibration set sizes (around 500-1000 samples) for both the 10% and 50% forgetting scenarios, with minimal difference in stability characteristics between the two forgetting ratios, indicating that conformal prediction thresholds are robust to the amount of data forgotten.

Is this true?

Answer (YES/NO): NO